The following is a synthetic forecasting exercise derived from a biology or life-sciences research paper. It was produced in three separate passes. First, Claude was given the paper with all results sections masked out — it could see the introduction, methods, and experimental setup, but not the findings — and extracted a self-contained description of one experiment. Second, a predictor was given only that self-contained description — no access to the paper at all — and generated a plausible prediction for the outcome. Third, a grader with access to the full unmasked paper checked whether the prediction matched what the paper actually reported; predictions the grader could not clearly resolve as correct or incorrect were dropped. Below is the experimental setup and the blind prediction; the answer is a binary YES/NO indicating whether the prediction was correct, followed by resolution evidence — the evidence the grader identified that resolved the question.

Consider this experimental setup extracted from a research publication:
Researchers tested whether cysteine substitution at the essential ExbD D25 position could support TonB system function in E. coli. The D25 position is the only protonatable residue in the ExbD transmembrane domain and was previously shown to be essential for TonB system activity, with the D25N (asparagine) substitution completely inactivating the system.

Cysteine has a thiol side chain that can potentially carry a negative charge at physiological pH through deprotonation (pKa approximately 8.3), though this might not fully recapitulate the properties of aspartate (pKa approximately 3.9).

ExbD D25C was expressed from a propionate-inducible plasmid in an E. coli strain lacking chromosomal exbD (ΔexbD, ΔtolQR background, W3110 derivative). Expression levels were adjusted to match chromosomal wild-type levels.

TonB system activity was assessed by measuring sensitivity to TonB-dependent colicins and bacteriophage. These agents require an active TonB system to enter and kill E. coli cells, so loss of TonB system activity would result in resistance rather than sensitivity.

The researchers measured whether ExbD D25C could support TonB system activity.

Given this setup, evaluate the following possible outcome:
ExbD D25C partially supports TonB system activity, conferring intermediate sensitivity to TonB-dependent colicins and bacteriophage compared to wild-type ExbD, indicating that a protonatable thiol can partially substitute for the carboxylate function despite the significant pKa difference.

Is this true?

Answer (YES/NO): NO